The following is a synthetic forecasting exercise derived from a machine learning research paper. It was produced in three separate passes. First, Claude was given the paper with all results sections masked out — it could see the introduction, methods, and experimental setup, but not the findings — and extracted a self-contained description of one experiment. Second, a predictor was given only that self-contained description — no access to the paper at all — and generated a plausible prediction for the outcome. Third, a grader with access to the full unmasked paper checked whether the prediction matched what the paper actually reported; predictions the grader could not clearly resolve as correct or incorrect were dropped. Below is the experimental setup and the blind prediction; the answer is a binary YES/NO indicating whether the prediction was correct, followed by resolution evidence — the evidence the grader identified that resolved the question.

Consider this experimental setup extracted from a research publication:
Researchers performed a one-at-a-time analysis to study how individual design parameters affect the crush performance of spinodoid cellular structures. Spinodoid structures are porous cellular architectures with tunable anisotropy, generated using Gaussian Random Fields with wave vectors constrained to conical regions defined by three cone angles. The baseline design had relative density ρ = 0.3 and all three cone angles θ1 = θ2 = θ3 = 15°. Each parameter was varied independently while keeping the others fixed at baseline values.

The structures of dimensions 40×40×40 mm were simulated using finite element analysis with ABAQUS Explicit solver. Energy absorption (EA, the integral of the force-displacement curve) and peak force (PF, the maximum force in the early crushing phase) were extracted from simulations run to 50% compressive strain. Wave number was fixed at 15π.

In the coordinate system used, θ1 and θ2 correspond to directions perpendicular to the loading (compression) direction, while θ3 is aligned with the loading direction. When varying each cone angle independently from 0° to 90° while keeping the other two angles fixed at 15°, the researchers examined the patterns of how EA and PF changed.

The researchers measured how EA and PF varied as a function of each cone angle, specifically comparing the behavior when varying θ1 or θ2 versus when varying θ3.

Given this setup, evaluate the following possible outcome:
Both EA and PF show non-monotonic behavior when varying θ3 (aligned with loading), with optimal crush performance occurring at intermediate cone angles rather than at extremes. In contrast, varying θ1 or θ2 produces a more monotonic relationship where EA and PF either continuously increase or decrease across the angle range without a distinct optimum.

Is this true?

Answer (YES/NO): NO